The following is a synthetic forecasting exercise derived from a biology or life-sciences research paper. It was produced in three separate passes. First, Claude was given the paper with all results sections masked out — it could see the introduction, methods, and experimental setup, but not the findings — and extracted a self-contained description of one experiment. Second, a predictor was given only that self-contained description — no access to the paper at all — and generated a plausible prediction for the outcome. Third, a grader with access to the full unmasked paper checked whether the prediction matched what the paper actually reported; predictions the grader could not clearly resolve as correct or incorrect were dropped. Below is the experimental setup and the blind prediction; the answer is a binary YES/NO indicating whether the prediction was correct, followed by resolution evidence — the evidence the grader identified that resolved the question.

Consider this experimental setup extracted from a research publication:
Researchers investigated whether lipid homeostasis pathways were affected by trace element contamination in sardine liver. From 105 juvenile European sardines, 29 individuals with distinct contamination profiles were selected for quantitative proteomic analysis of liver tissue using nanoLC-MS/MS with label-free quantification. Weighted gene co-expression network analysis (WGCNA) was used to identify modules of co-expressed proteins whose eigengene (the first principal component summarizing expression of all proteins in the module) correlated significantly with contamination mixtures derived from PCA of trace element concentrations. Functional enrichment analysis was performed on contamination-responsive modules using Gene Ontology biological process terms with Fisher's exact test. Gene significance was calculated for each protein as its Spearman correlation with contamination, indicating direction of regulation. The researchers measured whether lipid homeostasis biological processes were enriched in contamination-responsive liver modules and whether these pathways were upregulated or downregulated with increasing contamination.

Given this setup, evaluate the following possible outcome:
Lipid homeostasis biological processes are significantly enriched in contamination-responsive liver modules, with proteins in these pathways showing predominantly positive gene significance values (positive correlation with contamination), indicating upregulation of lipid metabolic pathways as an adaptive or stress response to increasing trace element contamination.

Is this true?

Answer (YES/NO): YES